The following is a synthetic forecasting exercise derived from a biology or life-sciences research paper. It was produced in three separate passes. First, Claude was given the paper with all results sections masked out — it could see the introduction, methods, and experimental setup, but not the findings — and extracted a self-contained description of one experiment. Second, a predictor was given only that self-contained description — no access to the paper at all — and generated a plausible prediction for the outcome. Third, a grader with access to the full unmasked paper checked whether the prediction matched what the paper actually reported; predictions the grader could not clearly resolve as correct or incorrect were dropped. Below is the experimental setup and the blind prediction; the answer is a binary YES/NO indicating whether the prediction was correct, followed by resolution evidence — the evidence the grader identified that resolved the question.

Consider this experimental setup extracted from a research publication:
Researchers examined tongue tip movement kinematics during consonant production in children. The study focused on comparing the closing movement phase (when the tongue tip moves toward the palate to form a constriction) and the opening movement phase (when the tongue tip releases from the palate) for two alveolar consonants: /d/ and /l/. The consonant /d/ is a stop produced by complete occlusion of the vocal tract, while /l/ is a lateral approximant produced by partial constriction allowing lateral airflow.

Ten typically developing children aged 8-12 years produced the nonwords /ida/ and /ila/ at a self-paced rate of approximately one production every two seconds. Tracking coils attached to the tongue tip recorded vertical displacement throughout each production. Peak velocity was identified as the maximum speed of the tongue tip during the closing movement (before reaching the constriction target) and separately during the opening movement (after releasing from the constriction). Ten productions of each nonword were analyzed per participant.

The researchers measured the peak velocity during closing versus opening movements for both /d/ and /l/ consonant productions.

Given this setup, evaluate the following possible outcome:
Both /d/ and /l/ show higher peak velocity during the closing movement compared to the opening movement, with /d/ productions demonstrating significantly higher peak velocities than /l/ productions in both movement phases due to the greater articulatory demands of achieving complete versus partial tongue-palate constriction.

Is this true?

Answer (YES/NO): NO